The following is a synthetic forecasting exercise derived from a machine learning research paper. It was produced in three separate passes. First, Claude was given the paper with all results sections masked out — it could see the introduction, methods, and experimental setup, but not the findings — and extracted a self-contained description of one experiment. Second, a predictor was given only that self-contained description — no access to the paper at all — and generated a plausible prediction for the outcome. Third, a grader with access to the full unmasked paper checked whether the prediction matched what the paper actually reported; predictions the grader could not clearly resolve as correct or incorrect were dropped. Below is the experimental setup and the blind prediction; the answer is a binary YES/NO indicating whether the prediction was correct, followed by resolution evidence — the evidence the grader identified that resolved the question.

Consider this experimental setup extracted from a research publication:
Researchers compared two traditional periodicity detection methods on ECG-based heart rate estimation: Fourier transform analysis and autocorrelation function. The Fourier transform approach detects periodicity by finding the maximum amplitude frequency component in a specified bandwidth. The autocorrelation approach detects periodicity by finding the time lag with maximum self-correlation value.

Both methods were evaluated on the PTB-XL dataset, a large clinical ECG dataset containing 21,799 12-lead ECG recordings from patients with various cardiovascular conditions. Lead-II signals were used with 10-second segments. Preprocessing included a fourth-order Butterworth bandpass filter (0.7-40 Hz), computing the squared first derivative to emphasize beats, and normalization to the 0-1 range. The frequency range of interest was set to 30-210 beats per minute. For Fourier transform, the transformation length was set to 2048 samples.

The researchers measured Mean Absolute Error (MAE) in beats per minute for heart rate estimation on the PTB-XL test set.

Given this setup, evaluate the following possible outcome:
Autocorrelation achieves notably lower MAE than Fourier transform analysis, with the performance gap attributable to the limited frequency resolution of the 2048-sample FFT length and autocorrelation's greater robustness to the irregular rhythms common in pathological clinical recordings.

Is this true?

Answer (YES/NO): NO